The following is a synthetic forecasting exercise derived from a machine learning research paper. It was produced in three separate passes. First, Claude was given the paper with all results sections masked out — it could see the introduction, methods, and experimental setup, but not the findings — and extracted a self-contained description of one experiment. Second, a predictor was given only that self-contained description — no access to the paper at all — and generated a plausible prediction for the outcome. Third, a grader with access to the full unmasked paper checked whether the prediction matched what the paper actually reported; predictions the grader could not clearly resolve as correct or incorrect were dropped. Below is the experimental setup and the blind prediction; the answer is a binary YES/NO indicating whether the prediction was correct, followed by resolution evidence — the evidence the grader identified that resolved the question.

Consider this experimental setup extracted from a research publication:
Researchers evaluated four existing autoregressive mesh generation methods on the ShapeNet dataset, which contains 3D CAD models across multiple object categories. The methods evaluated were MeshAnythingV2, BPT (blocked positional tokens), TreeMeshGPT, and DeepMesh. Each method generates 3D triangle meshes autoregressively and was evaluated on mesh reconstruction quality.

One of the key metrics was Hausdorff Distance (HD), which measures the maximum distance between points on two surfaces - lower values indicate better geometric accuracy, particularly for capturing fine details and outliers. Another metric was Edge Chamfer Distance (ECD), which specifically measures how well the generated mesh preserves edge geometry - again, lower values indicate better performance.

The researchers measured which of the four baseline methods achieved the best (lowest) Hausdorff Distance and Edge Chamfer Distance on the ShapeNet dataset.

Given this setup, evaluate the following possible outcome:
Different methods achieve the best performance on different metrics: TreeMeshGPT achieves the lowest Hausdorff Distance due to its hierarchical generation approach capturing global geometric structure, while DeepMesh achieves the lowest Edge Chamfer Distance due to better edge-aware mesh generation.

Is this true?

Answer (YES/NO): NO